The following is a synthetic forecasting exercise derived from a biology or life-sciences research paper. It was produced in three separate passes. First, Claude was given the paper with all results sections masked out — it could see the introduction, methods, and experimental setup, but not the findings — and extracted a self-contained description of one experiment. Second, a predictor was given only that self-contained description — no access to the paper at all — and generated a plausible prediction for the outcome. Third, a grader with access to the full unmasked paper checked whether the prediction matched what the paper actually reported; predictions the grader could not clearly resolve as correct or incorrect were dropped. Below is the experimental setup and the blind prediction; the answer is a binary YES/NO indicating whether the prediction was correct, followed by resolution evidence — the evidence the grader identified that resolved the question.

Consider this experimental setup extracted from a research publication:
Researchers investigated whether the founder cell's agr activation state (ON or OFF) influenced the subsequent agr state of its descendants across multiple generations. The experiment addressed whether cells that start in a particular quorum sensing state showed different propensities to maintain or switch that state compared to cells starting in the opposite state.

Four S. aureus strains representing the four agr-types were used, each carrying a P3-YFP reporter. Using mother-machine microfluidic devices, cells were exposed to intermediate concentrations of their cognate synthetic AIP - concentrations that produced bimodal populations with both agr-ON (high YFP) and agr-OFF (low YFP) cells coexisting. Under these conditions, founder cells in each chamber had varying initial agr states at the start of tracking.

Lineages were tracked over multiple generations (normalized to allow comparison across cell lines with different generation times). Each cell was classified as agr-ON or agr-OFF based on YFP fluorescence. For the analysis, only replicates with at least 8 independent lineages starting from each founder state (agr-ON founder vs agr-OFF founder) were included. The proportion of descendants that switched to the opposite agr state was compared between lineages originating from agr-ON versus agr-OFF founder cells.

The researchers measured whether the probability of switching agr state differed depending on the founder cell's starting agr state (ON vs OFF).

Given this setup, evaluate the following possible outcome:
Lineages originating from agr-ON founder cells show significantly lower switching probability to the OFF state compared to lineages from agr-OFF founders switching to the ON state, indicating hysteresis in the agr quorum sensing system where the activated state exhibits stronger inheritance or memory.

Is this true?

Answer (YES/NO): NO